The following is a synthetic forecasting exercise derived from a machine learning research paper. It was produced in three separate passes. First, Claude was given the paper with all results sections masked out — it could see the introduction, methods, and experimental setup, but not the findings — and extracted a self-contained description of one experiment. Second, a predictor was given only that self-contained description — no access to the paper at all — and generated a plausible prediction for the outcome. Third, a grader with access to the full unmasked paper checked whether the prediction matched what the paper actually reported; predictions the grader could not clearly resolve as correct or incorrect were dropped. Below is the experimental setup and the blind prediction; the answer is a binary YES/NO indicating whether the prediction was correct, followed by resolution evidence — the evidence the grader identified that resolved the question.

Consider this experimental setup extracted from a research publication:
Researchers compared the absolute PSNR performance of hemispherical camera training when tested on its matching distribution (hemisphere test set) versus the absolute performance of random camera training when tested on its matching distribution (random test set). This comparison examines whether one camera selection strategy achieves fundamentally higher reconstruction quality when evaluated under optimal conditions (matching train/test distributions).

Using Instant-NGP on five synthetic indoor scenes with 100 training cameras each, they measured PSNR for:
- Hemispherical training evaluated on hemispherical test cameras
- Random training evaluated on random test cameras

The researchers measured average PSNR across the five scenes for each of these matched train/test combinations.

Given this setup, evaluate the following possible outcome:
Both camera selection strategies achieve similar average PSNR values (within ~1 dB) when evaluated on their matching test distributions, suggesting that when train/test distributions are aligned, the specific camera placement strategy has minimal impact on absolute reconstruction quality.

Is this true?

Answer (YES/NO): NO